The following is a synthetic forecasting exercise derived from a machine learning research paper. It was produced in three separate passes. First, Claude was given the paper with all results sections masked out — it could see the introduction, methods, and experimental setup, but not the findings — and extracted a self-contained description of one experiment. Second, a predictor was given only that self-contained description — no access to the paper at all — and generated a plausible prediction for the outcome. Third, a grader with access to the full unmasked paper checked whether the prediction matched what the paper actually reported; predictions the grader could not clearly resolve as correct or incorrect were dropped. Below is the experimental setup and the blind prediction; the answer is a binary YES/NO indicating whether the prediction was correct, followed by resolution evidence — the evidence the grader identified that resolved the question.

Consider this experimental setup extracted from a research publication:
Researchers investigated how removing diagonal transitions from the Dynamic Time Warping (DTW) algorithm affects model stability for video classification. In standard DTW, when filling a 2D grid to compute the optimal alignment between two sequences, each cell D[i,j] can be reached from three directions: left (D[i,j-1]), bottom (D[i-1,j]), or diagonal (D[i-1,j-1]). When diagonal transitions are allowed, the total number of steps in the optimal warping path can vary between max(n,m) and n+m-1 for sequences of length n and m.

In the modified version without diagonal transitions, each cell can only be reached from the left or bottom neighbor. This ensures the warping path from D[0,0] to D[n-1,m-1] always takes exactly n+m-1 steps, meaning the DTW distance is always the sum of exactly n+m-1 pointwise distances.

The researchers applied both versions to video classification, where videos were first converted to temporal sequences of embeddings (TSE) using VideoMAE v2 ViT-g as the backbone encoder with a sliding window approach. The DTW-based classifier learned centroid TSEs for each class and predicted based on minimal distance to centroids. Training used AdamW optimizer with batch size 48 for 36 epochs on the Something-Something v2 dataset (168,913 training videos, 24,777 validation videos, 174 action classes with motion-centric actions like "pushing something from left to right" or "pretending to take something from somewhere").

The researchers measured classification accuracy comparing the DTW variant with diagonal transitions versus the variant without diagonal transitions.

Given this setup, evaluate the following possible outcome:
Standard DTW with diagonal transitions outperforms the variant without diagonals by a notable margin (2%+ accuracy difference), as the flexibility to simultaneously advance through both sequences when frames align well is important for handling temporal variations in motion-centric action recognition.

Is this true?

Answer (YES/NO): NO